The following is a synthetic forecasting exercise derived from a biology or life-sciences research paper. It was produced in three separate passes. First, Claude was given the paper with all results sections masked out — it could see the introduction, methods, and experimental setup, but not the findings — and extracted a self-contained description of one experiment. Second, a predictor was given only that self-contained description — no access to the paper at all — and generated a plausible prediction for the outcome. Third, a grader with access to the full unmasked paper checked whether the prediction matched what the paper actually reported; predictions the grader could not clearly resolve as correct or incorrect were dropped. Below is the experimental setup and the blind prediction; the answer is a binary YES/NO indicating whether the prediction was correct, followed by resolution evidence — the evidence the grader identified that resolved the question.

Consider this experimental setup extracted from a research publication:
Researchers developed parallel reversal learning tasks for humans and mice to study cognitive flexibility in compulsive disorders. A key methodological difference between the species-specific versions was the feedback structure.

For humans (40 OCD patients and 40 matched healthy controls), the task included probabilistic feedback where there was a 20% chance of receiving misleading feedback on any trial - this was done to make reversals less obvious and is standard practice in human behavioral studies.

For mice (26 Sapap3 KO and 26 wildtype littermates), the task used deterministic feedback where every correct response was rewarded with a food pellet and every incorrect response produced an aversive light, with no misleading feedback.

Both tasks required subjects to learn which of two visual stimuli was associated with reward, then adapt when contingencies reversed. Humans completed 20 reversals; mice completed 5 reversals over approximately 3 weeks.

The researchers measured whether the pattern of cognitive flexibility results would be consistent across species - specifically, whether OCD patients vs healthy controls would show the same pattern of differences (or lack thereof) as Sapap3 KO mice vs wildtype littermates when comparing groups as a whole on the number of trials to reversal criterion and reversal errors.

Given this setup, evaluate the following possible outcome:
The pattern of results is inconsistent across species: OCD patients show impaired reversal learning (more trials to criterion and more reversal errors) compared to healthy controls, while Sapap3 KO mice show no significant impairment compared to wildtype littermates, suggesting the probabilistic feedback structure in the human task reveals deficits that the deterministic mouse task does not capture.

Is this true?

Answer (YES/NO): NO